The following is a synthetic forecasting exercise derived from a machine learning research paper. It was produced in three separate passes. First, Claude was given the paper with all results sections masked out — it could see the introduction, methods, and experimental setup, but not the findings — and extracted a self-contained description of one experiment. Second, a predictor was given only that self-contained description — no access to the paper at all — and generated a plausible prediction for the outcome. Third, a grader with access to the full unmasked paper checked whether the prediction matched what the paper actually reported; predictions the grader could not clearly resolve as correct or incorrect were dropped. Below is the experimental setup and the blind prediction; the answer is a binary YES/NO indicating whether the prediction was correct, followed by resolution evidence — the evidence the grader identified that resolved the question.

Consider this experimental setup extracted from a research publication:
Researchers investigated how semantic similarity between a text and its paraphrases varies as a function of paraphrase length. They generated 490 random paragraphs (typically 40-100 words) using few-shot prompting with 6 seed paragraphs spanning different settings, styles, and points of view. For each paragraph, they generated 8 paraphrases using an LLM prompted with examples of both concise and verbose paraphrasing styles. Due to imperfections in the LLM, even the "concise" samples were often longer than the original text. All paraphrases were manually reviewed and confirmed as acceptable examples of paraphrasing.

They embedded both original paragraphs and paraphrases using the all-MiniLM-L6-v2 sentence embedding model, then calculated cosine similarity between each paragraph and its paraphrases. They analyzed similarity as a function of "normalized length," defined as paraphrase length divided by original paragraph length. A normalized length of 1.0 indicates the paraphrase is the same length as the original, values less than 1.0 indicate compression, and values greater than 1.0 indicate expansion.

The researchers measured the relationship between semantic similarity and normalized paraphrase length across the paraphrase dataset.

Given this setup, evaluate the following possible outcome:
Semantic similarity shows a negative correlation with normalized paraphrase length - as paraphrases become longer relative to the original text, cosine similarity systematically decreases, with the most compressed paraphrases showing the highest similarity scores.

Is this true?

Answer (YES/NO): NO